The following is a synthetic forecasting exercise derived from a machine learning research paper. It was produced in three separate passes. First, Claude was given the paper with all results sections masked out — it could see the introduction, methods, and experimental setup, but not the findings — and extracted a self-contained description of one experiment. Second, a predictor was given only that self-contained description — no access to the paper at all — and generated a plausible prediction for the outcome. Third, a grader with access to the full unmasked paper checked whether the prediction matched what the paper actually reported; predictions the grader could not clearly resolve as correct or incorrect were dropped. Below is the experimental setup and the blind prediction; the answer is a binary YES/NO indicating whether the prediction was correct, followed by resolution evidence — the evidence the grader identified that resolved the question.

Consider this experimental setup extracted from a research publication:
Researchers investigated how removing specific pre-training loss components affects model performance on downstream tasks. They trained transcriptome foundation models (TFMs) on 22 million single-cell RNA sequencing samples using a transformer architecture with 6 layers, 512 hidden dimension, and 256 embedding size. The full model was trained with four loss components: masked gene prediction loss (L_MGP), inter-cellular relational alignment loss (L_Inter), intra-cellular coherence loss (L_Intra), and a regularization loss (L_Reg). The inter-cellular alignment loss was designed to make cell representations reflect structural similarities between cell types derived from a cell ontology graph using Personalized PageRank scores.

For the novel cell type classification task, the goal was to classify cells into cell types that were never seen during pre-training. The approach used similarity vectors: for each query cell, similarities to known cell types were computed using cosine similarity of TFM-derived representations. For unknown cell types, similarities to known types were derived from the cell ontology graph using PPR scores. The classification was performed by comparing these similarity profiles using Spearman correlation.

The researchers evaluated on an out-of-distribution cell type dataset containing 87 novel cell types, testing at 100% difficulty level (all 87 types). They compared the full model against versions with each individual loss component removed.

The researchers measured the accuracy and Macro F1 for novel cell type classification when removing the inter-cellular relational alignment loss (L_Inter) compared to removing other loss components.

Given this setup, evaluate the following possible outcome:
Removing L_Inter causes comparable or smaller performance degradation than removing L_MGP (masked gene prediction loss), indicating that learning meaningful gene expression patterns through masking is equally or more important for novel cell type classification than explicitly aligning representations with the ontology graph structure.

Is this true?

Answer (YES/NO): NO